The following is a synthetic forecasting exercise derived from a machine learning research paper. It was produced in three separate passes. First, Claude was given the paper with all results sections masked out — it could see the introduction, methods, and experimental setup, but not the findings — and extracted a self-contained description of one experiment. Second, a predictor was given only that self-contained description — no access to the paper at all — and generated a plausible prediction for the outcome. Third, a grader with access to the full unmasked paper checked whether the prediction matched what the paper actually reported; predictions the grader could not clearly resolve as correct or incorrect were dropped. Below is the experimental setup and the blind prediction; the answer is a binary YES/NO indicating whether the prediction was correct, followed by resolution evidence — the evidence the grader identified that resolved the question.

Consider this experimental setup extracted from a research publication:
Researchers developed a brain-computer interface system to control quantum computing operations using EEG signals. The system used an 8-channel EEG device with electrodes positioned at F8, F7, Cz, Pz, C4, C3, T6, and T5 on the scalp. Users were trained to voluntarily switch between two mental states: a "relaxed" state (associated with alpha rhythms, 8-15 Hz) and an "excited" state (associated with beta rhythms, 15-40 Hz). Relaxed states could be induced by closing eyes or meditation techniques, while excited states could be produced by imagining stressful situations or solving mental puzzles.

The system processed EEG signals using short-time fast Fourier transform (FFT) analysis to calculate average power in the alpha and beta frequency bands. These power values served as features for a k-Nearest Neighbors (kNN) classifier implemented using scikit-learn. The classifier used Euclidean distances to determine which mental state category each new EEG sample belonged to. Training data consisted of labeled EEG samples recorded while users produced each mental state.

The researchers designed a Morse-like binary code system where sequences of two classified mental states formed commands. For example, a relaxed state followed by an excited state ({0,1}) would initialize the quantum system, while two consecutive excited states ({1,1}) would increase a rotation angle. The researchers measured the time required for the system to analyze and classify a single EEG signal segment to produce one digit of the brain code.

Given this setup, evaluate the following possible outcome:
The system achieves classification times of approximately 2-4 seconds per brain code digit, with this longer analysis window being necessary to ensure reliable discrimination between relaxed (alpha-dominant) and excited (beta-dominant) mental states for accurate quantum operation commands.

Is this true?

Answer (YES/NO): YES